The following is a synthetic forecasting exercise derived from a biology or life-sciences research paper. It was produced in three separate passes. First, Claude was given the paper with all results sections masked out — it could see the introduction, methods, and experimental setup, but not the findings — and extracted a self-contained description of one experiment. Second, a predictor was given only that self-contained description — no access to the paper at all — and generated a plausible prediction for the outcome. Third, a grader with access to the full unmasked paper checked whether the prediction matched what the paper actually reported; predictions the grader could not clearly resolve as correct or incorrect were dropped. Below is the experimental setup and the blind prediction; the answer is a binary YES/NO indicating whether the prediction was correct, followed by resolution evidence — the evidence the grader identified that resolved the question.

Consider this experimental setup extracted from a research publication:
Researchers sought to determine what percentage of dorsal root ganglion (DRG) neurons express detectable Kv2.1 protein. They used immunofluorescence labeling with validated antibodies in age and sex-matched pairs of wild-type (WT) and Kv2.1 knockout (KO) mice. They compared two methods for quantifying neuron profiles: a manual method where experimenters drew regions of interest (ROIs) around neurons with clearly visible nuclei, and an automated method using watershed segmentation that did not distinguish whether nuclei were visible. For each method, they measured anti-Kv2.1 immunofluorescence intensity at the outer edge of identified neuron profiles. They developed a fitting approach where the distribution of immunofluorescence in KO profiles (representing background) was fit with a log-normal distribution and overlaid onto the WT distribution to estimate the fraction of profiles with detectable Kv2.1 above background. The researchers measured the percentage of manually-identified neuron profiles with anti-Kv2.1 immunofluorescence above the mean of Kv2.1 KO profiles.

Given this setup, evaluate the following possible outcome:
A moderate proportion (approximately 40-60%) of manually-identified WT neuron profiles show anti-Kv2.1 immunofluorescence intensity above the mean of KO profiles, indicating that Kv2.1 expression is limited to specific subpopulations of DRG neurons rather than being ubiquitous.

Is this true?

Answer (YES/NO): NO